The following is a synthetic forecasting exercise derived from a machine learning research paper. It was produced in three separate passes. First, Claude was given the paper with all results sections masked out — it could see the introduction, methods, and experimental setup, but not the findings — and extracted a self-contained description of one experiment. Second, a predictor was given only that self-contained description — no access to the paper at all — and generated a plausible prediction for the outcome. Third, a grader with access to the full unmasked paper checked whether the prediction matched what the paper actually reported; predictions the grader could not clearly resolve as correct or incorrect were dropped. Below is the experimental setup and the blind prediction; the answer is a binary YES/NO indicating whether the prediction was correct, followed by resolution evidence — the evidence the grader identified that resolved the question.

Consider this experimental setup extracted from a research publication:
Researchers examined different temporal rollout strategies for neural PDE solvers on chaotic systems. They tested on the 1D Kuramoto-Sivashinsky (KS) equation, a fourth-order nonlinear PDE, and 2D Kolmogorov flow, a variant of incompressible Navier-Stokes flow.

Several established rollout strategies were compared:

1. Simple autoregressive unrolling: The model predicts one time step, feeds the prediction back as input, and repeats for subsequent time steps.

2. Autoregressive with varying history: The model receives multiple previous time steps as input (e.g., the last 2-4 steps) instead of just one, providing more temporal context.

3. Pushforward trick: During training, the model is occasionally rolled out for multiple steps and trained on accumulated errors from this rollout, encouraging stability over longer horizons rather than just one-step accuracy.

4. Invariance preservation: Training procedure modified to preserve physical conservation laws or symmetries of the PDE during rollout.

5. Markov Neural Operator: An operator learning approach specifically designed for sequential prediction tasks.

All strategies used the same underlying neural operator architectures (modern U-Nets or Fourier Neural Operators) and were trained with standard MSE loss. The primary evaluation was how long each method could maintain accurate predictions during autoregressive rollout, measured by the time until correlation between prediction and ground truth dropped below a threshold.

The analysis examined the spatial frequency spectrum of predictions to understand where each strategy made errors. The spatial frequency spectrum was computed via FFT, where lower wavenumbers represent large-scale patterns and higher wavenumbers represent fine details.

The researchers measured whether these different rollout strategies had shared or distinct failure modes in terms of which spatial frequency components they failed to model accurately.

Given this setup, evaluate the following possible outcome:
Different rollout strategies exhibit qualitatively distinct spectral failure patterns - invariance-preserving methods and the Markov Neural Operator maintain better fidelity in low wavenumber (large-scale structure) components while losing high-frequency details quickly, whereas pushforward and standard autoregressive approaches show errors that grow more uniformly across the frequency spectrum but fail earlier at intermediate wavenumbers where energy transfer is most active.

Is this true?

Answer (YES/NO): NO